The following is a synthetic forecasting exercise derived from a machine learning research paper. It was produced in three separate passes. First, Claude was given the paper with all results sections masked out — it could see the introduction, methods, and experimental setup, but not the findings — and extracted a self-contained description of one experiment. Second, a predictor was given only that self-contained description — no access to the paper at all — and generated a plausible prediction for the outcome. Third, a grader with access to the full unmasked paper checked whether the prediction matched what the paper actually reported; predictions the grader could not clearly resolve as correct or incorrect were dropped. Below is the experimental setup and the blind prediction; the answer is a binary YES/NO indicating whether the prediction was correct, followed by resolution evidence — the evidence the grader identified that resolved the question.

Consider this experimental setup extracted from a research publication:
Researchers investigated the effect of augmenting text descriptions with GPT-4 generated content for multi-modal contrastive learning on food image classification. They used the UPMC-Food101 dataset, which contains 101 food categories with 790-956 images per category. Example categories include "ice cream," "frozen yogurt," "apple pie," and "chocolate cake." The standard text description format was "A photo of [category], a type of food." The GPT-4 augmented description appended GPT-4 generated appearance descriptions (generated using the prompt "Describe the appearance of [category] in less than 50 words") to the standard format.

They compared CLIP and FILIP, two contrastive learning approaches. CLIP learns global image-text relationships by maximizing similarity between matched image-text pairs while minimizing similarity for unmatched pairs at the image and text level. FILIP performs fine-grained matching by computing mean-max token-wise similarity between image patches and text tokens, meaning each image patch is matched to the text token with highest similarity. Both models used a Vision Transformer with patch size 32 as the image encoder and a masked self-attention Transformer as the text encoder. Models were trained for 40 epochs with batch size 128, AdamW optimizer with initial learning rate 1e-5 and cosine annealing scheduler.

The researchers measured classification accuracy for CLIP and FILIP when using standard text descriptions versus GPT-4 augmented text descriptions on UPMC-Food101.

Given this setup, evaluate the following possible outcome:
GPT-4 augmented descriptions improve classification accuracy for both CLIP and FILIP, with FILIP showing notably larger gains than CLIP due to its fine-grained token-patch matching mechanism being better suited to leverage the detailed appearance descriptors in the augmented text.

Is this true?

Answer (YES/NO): NO